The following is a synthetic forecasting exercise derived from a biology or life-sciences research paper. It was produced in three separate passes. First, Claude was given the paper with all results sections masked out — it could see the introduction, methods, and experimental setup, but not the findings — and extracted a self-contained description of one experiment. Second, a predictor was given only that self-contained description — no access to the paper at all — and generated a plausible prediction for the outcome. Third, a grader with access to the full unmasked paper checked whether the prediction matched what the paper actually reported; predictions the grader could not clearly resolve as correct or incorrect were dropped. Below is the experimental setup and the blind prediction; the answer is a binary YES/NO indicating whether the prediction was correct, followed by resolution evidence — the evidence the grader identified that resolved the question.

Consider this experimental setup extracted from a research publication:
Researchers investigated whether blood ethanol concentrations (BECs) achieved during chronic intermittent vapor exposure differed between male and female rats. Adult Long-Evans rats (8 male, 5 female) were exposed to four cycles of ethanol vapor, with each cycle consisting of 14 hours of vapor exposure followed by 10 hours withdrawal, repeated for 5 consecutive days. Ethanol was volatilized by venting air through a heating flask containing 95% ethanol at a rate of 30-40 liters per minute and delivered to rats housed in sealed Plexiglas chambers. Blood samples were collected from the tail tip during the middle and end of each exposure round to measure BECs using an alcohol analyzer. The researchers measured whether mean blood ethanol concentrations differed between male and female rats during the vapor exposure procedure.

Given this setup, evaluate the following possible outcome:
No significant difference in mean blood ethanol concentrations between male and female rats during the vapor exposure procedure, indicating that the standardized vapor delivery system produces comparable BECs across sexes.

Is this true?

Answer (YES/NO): YES